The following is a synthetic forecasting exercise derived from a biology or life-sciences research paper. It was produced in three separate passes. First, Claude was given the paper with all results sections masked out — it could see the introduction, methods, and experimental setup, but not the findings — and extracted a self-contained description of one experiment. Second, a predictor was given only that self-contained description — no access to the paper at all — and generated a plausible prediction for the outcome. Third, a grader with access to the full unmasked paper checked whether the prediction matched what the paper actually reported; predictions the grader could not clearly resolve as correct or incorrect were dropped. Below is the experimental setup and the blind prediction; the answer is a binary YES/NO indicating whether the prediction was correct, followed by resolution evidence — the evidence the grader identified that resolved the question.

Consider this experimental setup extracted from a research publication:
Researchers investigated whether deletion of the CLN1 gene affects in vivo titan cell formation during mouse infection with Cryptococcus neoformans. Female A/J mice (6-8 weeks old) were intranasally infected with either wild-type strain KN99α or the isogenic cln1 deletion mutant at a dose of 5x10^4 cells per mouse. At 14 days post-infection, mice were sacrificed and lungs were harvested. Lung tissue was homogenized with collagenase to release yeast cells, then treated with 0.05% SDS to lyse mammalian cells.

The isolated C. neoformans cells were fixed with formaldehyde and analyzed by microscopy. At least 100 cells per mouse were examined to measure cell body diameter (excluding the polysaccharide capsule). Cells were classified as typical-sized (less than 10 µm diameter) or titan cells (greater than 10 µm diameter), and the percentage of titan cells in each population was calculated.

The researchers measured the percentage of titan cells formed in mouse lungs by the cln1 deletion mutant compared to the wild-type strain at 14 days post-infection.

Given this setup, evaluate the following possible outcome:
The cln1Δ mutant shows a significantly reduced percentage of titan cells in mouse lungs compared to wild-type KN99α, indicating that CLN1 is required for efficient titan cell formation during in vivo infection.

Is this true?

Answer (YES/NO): NO